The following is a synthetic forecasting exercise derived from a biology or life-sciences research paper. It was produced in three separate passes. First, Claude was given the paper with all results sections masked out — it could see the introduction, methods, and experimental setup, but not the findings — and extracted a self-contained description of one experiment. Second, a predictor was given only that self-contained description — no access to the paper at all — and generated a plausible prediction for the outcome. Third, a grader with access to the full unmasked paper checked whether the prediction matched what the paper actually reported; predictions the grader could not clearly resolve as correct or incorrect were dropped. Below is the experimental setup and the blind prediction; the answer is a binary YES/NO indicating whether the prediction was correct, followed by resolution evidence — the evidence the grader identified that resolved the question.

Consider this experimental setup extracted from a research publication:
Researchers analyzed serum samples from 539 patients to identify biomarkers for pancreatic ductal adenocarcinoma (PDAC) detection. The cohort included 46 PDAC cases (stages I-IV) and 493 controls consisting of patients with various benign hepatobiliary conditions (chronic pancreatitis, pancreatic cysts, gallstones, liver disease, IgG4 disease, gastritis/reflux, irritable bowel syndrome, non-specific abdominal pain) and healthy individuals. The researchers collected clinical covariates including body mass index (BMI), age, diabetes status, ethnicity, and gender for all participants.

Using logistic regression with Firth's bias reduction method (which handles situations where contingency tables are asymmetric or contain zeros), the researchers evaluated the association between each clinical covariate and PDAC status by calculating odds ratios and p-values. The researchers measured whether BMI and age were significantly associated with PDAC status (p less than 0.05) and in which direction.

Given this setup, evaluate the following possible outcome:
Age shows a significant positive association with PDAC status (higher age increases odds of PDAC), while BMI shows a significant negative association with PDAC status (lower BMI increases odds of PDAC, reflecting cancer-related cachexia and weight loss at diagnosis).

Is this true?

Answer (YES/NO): NO